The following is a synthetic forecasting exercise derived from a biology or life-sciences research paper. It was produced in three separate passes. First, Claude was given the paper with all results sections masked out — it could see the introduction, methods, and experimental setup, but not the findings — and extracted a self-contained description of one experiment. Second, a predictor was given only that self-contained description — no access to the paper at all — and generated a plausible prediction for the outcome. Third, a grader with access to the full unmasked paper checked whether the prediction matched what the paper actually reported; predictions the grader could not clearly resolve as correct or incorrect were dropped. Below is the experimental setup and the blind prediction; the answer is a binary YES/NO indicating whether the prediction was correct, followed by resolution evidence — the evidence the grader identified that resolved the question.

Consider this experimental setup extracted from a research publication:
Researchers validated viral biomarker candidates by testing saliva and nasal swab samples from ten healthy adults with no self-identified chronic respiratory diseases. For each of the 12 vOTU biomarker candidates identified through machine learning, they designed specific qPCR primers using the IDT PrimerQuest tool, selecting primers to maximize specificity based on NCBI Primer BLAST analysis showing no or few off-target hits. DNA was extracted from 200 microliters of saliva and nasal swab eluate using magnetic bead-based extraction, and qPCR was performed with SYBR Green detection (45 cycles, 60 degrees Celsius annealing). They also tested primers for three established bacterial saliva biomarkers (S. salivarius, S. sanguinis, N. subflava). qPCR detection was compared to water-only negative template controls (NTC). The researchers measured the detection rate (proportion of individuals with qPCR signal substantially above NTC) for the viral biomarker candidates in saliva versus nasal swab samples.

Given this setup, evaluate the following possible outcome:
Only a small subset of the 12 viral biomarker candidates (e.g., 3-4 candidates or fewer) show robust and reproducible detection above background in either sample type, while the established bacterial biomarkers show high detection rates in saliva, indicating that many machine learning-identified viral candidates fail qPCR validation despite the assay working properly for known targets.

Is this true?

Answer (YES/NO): NO